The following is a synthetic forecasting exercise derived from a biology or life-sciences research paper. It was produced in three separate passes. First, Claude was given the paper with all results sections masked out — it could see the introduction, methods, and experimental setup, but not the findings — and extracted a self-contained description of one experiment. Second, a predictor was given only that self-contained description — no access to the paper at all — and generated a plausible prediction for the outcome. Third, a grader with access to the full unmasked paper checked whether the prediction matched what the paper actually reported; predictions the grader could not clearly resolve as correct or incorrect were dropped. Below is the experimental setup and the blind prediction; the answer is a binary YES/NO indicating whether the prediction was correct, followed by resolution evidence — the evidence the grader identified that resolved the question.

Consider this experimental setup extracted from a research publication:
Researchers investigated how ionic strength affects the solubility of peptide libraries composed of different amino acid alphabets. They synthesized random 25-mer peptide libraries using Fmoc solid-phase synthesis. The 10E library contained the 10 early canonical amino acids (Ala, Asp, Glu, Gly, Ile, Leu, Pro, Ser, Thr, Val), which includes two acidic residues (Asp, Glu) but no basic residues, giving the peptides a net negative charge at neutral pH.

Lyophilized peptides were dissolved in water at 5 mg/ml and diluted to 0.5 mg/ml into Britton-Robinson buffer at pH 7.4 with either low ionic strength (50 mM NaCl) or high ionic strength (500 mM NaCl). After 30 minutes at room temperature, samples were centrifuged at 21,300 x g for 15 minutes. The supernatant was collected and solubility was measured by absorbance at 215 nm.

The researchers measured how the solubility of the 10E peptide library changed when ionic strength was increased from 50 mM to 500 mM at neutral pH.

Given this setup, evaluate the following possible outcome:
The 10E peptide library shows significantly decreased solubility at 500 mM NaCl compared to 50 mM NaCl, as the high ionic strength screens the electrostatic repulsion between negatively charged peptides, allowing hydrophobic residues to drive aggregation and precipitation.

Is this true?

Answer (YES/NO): NO